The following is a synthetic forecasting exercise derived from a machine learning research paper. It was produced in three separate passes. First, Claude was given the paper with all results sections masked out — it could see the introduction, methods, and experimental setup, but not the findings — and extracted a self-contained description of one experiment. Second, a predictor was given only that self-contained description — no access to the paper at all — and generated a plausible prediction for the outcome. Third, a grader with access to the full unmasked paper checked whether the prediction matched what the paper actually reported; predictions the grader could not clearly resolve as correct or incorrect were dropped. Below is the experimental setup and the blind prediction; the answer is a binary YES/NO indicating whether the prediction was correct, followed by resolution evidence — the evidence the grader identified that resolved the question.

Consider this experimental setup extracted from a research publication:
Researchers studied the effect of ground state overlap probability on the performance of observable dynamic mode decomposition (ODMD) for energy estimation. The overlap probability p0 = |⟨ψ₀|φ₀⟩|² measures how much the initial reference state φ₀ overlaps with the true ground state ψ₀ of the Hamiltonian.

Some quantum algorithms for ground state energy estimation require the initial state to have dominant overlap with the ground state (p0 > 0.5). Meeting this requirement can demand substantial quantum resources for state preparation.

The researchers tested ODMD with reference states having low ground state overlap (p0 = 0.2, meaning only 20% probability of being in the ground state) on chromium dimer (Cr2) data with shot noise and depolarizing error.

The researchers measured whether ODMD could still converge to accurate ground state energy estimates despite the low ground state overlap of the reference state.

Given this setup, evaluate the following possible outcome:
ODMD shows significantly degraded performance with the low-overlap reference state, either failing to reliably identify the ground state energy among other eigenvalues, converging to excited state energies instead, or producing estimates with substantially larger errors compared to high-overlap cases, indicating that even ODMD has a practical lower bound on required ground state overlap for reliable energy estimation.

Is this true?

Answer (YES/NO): NO